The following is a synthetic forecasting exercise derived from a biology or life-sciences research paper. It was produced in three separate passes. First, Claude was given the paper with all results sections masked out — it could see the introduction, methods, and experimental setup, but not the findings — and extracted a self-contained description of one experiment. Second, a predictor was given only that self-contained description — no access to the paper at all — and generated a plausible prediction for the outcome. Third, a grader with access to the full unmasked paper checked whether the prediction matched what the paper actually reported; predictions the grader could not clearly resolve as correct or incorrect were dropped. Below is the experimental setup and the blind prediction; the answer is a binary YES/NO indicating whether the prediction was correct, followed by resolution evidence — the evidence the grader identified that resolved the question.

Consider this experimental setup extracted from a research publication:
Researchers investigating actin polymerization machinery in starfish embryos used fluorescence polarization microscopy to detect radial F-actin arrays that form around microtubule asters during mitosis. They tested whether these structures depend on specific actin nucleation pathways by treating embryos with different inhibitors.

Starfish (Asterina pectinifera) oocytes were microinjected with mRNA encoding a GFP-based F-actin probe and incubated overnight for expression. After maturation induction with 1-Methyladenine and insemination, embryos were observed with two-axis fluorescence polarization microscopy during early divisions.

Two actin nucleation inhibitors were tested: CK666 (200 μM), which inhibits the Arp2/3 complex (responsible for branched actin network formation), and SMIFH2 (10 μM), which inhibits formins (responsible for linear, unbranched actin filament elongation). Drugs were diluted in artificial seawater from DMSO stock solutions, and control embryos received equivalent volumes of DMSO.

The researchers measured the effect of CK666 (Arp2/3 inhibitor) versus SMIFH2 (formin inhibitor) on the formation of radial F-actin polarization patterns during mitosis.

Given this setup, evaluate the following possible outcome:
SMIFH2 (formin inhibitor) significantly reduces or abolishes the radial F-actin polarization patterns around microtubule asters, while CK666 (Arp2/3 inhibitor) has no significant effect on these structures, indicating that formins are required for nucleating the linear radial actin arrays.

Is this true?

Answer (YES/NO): NO